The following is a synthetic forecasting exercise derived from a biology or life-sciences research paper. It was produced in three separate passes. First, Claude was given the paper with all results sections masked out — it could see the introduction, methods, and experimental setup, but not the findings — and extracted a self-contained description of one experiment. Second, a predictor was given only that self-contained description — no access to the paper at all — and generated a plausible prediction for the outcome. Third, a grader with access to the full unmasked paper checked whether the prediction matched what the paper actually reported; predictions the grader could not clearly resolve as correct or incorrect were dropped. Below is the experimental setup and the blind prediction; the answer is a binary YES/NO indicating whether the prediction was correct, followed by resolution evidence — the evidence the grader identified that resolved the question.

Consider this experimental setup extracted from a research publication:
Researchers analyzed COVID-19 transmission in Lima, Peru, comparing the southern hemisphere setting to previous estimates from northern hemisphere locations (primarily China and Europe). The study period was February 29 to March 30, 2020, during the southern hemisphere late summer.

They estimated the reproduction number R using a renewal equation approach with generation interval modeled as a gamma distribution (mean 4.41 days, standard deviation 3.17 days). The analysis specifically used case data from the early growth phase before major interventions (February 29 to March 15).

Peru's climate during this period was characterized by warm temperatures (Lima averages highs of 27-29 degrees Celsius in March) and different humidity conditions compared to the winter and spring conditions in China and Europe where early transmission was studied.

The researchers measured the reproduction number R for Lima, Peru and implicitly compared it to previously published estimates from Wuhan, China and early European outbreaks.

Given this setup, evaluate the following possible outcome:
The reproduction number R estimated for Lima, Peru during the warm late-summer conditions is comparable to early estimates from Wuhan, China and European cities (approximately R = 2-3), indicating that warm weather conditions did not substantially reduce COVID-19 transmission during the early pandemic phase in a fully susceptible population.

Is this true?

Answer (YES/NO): YES